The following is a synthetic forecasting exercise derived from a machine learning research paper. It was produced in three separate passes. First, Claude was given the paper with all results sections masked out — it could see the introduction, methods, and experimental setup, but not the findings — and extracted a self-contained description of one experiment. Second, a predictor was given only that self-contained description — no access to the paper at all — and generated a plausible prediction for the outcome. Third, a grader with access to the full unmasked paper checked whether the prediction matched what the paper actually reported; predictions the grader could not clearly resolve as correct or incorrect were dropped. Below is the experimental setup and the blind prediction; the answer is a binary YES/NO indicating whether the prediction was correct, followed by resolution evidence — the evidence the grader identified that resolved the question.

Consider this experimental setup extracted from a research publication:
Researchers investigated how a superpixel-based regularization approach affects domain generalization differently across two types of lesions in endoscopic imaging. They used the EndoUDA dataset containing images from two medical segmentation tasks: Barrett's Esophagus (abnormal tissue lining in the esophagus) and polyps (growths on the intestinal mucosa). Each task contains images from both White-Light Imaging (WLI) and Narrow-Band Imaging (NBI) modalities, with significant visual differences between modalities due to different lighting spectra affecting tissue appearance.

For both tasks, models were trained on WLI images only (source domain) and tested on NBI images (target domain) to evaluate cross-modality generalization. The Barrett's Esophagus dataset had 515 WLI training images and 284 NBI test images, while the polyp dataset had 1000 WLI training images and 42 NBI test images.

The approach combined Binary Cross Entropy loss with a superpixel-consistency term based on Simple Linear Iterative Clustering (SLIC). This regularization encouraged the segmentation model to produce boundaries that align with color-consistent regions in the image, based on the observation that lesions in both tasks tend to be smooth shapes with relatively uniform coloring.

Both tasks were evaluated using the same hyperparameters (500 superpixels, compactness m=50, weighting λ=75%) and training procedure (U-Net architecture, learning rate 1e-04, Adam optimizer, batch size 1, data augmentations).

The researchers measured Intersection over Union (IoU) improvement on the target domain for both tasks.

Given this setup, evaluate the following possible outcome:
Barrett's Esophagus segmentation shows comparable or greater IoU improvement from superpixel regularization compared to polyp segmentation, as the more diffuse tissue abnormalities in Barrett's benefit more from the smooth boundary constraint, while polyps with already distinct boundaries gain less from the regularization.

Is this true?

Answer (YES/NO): YES